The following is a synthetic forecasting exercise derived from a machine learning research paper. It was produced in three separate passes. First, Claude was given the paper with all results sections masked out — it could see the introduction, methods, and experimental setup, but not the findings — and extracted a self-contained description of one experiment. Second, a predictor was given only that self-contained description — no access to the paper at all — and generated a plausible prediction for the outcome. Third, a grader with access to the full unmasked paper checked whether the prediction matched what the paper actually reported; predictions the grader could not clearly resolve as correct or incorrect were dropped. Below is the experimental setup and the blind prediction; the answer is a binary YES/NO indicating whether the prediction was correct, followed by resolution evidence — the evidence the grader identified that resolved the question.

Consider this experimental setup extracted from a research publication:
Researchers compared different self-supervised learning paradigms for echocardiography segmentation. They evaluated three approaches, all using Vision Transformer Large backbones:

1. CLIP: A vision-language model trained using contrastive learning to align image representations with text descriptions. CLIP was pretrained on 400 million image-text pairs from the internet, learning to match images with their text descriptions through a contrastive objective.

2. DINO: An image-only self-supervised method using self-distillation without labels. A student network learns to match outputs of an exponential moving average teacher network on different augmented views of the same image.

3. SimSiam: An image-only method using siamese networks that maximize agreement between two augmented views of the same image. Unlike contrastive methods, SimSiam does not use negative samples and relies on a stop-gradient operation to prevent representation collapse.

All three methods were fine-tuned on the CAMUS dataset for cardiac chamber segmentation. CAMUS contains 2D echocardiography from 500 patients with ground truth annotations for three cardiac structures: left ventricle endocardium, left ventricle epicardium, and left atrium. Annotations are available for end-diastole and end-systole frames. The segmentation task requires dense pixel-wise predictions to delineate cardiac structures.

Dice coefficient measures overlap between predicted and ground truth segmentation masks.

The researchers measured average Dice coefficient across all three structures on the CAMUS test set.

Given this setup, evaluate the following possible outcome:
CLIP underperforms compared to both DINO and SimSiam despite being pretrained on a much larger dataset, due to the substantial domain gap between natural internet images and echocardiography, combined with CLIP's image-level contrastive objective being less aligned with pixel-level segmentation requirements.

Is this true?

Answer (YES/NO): YES